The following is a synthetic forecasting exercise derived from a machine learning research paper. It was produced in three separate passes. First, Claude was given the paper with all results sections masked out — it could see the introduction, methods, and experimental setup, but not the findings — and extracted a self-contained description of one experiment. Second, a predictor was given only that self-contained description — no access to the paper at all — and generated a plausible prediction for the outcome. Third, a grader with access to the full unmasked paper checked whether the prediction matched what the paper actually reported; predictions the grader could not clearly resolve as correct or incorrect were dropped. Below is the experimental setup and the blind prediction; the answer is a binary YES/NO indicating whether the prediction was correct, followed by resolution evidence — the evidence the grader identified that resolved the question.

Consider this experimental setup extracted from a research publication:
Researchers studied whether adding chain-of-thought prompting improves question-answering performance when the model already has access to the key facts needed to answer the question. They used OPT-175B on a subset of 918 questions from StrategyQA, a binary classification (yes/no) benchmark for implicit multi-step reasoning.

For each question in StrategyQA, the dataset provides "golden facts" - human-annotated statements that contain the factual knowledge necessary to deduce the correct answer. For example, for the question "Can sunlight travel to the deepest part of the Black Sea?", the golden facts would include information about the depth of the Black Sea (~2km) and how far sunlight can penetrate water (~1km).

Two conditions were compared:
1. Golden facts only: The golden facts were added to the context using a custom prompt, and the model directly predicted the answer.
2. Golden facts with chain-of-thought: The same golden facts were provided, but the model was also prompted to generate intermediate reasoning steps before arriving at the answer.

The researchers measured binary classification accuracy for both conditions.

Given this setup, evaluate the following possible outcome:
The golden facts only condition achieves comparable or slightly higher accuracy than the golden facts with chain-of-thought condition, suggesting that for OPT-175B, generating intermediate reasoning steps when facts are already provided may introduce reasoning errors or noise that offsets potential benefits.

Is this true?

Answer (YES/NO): YES